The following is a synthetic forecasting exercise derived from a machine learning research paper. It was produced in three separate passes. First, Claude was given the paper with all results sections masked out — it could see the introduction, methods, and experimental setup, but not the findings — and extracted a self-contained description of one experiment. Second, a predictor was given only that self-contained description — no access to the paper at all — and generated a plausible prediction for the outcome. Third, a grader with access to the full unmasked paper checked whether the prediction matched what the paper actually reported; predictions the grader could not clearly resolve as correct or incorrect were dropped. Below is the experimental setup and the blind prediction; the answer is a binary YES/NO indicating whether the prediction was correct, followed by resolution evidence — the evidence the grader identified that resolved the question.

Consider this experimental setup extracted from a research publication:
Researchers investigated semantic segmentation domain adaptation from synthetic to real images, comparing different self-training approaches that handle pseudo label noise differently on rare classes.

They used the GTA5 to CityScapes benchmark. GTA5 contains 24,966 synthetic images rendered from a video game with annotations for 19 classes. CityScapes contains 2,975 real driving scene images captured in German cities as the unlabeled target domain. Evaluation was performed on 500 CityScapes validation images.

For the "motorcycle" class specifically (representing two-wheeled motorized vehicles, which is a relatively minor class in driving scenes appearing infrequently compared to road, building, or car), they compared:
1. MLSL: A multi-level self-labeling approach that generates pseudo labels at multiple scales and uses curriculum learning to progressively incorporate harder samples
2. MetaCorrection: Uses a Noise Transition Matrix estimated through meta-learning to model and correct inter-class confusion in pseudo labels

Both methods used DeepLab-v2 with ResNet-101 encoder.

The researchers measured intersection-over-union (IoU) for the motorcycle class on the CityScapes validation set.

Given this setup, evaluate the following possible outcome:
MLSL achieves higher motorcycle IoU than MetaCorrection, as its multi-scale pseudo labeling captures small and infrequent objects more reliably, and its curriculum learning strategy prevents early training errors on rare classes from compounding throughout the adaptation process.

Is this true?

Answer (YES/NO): YES